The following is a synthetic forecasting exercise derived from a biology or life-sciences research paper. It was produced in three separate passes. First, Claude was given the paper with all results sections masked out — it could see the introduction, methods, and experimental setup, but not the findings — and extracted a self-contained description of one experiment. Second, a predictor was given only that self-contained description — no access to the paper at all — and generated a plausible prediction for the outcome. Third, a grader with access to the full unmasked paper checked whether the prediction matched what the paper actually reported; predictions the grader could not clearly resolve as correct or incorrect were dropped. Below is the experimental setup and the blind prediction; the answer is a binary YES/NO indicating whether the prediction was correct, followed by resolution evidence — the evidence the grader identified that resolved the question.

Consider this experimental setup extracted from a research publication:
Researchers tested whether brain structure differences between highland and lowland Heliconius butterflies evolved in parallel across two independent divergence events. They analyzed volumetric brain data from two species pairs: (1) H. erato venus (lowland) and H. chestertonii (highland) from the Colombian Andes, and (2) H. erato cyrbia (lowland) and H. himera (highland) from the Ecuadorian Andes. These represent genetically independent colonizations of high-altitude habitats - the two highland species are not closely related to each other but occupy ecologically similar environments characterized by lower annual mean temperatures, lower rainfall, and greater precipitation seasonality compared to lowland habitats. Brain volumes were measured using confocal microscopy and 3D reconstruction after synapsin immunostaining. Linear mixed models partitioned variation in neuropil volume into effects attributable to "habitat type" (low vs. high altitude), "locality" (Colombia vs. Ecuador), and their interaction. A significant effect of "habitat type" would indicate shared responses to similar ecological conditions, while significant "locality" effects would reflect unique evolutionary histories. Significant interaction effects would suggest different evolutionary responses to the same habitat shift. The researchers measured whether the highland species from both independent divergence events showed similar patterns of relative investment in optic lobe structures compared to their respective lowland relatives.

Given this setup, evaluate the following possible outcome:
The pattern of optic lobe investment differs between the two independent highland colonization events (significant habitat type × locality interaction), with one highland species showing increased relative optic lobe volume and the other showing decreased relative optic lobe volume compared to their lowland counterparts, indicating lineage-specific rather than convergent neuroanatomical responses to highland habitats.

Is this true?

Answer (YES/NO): NO